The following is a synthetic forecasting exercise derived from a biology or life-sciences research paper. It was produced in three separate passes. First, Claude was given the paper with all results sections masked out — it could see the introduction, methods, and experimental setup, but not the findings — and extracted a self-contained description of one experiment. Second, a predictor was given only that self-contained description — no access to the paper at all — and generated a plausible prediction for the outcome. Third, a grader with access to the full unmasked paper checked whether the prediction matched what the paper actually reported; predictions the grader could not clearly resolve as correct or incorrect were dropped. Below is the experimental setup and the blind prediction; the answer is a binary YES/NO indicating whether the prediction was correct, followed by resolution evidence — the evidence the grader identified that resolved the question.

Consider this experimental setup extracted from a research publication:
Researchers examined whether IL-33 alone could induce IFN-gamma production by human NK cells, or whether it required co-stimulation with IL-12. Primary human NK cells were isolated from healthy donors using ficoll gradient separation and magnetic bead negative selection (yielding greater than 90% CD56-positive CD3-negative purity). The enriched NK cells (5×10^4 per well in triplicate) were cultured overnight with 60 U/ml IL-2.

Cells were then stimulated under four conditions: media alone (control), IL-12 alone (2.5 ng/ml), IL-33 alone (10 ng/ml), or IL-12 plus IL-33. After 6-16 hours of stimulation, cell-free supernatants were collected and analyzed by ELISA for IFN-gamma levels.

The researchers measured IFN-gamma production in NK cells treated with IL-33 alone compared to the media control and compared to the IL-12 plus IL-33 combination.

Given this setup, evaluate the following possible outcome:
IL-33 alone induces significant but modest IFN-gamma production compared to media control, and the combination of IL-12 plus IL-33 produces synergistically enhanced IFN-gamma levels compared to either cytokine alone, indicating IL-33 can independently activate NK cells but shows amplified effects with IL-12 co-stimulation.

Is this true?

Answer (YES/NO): NO